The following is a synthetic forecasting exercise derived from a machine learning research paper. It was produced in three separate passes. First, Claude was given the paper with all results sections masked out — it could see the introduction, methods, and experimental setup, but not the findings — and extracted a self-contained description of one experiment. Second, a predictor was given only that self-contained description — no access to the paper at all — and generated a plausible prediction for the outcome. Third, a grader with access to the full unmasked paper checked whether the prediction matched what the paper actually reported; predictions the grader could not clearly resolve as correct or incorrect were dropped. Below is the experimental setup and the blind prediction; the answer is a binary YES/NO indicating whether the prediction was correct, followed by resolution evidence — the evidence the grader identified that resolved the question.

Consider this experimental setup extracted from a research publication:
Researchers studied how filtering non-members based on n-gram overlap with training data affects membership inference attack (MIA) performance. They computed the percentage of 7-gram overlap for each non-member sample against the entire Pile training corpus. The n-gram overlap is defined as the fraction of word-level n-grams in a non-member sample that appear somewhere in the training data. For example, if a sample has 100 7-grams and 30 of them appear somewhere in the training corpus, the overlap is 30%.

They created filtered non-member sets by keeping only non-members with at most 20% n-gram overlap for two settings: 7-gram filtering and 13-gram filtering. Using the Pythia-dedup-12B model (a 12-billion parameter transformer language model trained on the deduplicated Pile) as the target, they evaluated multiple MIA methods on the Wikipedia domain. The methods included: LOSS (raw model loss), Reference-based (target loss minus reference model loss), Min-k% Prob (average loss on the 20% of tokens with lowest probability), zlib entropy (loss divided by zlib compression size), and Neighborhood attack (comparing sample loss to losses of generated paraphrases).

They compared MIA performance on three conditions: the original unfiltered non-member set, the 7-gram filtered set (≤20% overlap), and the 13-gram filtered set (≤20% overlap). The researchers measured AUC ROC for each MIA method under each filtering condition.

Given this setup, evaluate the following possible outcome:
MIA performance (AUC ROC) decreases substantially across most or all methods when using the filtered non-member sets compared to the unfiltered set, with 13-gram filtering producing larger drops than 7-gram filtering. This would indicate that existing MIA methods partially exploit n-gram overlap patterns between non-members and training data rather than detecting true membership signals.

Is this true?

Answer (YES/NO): NO